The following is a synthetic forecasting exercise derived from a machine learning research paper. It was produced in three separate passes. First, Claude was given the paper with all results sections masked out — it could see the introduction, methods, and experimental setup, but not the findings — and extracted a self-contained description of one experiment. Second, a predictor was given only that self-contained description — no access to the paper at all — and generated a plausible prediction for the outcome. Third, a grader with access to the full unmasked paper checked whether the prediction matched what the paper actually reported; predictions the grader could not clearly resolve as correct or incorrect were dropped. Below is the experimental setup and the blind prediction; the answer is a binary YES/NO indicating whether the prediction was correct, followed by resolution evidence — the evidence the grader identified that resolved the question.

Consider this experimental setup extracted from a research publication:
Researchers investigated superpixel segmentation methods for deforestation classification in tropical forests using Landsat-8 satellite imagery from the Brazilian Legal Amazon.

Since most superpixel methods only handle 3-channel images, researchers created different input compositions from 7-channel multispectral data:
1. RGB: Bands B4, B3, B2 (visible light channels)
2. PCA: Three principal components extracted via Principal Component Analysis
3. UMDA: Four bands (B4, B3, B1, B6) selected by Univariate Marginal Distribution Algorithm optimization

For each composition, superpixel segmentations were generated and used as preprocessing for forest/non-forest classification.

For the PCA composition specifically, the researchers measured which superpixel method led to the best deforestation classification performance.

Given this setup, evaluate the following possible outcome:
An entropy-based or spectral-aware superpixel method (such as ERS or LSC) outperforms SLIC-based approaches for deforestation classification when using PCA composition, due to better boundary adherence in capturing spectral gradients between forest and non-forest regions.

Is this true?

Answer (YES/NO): NO